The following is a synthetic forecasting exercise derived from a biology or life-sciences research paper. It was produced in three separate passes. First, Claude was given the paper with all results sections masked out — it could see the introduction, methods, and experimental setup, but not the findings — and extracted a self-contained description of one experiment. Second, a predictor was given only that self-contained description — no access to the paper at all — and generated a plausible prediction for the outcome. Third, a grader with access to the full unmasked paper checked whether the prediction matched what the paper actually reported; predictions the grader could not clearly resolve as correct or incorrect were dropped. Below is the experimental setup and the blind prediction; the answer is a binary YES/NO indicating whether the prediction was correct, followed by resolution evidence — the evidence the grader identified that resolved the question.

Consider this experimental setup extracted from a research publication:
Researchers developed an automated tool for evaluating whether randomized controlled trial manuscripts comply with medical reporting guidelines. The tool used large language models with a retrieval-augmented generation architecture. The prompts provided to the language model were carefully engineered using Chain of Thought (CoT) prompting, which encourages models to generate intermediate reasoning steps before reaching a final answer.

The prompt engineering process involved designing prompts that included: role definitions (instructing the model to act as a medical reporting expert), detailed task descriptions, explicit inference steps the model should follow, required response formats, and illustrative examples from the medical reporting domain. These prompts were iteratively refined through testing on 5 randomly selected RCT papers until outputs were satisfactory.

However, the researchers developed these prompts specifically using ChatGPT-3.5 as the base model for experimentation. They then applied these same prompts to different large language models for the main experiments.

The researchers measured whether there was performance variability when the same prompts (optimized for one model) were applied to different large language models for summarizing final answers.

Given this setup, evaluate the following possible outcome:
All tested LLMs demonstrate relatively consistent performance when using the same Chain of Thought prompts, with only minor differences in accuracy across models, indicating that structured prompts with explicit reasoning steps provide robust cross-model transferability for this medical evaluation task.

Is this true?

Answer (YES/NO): NO